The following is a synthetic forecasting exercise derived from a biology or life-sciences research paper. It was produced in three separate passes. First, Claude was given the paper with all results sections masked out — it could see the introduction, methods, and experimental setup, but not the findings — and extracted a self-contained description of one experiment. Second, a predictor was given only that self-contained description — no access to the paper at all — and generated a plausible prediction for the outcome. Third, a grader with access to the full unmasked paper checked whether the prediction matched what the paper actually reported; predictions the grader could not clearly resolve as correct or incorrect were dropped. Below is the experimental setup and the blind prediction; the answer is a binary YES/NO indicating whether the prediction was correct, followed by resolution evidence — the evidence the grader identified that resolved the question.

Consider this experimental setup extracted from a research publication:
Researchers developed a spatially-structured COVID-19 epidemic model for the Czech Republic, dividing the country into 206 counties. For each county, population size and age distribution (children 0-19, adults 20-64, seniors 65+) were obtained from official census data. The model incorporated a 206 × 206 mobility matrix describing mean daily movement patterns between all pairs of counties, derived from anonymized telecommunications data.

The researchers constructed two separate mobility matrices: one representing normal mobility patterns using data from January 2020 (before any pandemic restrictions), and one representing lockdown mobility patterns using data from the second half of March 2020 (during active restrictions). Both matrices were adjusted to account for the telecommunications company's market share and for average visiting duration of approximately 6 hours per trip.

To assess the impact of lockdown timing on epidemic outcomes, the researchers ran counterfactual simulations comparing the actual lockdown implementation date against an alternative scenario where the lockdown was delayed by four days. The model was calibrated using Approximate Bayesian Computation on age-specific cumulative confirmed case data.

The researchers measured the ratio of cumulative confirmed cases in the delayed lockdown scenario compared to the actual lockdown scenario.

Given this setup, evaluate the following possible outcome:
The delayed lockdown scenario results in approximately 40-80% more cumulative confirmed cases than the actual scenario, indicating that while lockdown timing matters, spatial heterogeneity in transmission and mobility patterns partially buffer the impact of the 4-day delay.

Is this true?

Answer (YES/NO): NO